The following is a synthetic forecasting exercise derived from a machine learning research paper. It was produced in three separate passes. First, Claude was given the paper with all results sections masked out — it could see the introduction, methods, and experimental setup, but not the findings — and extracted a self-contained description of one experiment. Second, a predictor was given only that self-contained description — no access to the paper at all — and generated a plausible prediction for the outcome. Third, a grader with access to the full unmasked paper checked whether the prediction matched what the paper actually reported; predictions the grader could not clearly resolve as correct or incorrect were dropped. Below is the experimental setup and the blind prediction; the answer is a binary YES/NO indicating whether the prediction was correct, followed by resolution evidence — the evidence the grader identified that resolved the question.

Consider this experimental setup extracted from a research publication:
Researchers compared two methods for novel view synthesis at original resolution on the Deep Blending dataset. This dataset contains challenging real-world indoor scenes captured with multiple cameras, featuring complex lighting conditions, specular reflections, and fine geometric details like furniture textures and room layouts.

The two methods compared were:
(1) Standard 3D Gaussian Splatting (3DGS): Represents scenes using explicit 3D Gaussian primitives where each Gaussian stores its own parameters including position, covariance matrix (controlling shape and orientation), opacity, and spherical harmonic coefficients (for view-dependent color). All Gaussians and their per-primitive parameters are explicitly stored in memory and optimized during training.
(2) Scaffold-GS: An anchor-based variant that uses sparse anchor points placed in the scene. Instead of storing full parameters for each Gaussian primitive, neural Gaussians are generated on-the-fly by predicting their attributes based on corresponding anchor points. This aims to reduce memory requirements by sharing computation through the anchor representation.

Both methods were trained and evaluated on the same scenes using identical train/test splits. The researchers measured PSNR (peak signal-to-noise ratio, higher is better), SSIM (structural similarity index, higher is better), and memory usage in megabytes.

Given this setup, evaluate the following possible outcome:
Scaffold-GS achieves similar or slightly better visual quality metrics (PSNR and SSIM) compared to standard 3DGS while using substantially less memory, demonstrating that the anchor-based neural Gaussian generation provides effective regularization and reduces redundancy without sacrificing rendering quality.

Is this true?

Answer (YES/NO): YES